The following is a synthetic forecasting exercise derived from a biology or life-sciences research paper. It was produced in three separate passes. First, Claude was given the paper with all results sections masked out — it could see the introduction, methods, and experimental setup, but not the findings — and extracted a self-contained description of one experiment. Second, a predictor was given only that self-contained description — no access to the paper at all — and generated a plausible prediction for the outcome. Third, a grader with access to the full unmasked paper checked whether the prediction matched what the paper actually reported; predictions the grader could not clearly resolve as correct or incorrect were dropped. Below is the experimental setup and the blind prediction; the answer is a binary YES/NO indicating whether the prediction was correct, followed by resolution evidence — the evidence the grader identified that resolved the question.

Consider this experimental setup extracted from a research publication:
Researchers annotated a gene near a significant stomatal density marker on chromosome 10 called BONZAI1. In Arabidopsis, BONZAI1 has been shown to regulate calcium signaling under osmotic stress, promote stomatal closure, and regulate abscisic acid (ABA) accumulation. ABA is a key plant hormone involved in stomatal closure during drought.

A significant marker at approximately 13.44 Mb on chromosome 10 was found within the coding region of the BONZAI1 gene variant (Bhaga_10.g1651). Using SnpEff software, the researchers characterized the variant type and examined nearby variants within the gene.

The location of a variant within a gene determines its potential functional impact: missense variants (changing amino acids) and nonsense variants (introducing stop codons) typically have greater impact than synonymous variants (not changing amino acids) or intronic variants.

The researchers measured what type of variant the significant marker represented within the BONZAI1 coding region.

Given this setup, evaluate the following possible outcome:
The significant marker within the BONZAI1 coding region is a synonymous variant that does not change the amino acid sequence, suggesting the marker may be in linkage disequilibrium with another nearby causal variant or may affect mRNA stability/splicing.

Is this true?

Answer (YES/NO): YES